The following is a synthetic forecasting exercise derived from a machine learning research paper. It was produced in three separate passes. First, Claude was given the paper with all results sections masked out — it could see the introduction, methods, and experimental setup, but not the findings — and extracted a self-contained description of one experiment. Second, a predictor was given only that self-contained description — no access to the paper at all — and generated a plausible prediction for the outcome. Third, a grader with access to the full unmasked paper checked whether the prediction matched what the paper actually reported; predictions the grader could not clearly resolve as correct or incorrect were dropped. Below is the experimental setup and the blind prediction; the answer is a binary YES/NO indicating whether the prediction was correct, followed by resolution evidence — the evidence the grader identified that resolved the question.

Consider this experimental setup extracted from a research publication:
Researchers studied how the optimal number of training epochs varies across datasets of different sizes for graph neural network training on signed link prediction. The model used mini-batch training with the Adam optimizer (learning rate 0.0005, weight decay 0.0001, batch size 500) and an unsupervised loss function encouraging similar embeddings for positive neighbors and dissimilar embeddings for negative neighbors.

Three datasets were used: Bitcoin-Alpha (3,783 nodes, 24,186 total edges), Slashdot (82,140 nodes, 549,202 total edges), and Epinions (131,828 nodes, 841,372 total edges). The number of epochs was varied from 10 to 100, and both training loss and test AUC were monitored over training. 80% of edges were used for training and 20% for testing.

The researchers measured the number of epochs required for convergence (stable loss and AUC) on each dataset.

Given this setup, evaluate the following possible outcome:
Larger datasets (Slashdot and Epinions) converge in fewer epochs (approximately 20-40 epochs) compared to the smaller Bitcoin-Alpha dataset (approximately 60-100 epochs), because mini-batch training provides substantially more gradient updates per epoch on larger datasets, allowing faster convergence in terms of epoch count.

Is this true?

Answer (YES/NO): NO